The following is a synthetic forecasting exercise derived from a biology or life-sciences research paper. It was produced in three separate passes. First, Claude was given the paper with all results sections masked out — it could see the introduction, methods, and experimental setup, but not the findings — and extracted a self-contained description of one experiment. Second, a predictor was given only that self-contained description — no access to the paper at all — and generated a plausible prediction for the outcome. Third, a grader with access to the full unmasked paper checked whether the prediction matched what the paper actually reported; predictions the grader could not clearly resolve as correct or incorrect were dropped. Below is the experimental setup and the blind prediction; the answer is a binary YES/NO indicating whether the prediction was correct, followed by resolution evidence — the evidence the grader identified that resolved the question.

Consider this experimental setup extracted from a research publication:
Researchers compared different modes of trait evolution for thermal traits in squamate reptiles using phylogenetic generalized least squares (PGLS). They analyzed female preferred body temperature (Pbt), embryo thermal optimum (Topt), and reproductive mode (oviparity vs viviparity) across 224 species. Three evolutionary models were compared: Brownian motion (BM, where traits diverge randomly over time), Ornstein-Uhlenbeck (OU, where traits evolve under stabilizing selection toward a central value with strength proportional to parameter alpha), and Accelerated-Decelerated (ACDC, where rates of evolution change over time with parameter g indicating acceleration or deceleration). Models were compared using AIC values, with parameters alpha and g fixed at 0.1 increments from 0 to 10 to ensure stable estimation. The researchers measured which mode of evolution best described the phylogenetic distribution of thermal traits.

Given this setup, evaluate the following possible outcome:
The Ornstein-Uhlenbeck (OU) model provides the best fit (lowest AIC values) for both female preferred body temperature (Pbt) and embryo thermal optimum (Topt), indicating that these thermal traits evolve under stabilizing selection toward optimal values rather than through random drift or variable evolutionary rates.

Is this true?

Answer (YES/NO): NO